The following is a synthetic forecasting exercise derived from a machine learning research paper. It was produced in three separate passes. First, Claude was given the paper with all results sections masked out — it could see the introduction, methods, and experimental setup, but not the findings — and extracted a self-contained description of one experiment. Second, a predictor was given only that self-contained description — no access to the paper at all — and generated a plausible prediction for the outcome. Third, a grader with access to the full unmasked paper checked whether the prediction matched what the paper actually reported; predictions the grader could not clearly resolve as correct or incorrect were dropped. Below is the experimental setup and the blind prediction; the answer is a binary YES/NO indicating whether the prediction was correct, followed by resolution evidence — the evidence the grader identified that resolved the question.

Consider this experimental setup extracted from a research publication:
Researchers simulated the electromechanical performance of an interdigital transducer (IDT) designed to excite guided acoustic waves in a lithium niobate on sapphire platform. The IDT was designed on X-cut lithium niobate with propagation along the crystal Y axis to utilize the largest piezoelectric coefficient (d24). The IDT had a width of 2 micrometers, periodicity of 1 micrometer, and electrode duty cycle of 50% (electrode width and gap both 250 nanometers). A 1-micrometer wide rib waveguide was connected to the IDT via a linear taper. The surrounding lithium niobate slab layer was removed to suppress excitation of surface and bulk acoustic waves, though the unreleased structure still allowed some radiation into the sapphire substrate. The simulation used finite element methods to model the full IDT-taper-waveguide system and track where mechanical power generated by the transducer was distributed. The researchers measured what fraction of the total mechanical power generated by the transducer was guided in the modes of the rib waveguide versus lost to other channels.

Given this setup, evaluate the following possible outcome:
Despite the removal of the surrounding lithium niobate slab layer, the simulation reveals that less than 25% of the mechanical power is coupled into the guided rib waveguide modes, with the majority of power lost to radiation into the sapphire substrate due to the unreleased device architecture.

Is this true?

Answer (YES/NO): NO